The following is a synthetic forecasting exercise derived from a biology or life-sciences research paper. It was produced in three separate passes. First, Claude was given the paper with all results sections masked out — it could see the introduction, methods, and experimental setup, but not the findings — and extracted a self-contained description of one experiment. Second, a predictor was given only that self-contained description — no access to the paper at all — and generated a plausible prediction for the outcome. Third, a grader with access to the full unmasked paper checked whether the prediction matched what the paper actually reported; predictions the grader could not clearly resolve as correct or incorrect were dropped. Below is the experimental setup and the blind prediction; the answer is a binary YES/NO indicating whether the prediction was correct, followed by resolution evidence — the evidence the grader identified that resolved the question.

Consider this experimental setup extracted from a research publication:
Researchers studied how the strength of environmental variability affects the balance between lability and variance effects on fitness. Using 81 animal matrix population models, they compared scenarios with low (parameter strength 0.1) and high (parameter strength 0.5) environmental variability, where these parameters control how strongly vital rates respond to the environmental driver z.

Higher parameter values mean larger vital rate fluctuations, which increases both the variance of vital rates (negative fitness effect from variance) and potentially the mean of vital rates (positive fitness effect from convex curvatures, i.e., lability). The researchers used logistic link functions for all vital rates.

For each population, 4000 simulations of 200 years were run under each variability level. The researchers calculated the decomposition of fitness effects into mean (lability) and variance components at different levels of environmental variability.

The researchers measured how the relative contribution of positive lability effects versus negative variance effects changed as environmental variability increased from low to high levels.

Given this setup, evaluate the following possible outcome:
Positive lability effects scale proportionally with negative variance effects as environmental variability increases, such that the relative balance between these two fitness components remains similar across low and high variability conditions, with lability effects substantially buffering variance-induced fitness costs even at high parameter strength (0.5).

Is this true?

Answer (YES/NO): NO